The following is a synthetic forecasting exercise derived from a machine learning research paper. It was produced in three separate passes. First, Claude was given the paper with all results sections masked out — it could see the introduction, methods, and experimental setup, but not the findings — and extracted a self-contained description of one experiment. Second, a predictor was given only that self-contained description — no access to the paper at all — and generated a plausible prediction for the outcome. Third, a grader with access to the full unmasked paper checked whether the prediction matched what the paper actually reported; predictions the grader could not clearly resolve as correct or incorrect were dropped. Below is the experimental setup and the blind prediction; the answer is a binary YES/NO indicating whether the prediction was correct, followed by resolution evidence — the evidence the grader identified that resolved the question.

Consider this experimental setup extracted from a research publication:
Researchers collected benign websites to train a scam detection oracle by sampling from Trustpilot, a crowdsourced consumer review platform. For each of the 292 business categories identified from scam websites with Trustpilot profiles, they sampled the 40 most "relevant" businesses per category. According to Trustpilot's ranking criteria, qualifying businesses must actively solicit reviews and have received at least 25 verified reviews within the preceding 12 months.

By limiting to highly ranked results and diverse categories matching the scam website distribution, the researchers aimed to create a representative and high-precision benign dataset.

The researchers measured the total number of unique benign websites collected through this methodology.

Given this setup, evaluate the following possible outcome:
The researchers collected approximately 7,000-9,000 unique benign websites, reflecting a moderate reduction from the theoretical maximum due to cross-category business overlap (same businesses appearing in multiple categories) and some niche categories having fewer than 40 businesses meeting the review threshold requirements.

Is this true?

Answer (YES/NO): NO